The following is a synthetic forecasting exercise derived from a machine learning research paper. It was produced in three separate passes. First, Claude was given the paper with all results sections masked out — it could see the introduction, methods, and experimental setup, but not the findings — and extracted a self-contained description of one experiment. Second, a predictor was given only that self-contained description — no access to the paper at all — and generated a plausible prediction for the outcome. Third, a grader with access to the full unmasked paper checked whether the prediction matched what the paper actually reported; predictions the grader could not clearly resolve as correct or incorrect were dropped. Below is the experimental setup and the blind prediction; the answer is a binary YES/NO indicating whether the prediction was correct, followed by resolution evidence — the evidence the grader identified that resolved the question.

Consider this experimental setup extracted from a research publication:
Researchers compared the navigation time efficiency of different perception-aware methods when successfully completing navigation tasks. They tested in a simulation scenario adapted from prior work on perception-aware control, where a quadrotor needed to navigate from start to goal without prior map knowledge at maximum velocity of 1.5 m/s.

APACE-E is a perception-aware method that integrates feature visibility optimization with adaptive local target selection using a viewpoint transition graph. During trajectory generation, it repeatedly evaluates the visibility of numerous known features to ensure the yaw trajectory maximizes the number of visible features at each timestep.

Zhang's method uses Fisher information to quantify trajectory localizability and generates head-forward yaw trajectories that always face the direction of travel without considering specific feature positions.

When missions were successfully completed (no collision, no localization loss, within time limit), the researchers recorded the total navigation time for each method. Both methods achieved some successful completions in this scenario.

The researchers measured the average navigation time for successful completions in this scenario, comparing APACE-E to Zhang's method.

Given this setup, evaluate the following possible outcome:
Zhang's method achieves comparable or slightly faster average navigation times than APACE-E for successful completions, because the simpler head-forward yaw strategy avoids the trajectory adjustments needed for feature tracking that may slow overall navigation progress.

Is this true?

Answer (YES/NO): NO